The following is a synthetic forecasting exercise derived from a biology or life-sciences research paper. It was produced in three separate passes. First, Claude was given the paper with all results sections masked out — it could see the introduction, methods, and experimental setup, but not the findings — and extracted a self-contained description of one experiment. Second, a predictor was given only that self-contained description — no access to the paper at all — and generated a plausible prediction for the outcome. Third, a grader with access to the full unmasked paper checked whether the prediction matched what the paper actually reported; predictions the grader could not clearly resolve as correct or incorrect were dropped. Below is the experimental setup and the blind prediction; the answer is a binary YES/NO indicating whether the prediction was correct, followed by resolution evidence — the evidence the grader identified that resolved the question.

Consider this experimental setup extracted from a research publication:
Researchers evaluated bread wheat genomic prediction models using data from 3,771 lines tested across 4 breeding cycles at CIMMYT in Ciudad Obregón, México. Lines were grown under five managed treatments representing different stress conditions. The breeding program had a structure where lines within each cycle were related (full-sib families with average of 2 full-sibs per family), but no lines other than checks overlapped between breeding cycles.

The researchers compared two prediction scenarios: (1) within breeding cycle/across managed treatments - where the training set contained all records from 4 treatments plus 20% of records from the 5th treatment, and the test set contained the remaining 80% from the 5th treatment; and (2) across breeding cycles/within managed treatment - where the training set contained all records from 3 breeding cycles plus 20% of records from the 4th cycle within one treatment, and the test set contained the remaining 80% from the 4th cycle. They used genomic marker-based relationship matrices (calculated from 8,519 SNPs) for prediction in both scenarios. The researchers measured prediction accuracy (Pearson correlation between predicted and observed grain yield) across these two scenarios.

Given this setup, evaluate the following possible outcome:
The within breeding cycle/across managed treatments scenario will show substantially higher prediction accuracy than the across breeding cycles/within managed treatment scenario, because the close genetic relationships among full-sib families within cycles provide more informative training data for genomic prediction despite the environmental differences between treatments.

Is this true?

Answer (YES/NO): YES